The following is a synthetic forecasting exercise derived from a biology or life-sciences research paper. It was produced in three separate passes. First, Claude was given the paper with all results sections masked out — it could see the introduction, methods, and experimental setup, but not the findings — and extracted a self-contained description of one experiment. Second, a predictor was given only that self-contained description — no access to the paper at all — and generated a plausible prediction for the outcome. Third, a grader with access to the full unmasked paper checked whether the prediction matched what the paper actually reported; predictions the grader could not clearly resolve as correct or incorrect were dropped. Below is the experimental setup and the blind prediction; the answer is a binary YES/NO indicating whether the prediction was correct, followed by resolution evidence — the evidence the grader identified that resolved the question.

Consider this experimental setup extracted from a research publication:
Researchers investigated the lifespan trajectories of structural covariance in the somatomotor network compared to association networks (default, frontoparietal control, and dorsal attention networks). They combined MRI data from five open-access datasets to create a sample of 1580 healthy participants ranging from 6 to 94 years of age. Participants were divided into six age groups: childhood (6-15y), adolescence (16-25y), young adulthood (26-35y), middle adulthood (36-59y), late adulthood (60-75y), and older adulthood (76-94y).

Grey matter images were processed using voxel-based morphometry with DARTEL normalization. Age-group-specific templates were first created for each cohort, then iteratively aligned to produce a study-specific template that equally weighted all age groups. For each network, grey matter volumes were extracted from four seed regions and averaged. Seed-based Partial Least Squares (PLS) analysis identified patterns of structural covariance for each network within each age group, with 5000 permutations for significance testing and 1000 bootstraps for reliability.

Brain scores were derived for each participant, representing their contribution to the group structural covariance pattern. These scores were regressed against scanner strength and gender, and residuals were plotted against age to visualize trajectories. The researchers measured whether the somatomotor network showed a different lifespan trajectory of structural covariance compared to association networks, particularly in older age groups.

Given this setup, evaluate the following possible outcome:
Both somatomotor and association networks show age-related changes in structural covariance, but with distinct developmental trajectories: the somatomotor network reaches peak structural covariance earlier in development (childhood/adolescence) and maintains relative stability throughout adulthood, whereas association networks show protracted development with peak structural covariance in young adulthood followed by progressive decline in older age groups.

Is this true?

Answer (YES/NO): NO